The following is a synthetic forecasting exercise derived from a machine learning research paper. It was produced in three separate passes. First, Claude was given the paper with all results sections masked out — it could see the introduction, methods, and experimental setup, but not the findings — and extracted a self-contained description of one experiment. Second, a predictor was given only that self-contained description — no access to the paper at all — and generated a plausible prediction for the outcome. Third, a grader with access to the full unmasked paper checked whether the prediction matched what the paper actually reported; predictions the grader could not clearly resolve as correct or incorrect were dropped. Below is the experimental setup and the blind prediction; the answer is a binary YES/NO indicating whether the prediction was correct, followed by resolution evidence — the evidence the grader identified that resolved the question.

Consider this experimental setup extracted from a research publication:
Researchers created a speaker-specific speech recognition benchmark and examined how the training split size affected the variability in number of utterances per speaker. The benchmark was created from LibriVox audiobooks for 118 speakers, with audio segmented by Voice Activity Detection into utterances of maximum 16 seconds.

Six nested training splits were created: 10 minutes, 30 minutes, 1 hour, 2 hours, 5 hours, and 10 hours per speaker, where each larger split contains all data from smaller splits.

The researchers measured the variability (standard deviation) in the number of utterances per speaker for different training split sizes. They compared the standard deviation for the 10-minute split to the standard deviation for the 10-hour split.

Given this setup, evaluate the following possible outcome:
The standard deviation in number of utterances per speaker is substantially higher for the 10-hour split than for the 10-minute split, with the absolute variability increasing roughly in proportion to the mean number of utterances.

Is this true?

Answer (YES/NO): YES